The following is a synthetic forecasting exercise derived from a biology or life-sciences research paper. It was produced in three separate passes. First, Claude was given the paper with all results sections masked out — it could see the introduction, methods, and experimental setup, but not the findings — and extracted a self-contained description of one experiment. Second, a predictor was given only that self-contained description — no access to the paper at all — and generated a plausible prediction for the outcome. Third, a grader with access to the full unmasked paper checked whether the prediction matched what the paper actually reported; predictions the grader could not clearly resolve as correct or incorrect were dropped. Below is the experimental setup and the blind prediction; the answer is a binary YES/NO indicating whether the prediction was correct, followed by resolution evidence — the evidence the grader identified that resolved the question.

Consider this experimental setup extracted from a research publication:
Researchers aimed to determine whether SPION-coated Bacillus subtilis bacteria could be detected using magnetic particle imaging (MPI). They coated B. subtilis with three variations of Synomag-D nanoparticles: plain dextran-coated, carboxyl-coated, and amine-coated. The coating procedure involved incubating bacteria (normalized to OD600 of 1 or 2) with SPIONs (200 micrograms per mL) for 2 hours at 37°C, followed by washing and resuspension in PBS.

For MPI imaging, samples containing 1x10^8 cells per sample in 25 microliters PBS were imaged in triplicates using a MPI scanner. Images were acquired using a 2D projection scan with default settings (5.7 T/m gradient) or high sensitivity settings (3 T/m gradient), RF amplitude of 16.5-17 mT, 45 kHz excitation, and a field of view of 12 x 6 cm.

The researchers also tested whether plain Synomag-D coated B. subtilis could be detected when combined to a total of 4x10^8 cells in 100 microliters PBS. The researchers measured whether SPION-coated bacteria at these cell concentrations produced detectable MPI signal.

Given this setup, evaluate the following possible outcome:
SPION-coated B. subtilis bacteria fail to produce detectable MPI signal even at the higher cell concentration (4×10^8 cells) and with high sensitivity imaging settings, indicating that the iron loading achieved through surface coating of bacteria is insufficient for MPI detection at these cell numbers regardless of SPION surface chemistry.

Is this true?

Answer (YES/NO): NO